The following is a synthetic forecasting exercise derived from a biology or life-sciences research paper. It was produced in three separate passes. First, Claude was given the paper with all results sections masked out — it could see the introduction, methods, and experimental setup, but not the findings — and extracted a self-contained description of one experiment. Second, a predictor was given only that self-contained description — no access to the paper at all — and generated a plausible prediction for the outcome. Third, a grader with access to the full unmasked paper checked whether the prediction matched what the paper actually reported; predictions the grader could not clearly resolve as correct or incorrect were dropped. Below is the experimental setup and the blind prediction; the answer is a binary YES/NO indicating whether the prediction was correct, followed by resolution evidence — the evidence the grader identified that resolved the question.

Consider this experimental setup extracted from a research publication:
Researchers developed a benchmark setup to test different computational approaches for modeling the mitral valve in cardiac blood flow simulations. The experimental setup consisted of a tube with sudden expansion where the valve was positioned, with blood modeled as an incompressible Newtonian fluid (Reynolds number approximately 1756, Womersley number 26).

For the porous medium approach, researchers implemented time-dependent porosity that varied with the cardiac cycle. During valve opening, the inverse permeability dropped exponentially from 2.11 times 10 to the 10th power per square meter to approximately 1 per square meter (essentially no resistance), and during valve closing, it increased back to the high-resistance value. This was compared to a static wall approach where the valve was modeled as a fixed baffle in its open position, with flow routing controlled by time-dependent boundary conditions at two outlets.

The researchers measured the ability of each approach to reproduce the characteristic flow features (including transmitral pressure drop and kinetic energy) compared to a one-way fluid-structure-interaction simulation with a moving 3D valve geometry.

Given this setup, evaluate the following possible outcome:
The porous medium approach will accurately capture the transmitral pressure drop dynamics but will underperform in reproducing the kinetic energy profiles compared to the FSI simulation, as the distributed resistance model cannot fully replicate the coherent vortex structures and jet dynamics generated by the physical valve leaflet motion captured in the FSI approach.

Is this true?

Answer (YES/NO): NO